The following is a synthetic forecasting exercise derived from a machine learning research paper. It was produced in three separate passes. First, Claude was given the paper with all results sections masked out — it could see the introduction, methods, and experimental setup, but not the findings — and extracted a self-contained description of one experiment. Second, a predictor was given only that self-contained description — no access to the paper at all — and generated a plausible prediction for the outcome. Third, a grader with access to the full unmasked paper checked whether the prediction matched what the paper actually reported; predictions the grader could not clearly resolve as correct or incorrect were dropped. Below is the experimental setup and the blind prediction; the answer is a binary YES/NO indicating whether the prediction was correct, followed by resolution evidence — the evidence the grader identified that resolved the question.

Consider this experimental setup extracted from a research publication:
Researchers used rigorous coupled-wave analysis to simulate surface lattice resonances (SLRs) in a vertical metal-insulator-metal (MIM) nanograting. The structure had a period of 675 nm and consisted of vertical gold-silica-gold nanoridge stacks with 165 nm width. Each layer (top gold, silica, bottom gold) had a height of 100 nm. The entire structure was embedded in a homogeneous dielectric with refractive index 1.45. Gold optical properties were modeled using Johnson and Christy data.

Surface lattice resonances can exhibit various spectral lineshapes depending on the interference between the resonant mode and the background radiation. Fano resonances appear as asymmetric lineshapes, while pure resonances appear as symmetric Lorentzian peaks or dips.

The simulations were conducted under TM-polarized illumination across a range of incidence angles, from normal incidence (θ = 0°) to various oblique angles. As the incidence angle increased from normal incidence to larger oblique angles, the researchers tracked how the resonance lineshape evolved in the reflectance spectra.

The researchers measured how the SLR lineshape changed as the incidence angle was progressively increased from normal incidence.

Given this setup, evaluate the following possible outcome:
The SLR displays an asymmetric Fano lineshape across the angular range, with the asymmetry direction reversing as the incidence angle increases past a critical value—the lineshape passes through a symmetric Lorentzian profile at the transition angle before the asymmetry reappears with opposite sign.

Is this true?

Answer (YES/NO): YES